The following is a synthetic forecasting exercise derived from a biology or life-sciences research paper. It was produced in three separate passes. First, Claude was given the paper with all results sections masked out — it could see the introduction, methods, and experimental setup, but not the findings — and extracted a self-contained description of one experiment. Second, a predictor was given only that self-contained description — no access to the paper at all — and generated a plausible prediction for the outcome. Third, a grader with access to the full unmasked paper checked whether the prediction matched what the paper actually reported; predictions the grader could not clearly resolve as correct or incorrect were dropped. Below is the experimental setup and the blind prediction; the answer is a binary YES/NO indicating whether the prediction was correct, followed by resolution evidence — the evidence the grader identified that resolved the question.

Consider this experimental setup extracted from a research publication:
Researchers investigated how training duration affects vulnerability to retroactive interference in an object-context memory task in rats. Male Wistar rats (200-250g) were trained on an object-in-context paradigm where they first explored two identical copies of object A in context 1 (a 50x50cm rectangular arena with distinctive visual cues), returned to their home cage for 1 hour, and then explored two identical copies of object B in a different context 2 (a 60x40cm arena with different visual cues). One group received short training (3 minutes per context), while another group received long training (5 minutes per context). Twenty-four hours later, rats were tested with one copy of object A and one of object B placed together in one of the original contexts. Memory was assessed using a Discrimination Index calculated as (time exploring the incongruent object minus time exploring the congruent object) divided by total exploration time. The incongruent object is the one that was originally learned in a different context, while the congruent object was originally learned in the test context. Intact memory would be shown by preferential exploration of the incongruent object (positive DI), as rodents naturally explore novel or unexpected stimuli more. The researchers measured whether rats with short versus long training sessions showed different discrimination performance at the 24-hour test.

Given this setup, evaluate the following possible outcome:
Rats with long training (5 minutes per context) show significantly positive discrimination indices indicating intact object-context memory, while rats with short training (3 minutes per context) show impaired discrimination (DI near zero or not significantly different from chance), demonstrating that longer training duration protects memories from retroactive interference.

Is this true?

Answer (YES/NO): YES